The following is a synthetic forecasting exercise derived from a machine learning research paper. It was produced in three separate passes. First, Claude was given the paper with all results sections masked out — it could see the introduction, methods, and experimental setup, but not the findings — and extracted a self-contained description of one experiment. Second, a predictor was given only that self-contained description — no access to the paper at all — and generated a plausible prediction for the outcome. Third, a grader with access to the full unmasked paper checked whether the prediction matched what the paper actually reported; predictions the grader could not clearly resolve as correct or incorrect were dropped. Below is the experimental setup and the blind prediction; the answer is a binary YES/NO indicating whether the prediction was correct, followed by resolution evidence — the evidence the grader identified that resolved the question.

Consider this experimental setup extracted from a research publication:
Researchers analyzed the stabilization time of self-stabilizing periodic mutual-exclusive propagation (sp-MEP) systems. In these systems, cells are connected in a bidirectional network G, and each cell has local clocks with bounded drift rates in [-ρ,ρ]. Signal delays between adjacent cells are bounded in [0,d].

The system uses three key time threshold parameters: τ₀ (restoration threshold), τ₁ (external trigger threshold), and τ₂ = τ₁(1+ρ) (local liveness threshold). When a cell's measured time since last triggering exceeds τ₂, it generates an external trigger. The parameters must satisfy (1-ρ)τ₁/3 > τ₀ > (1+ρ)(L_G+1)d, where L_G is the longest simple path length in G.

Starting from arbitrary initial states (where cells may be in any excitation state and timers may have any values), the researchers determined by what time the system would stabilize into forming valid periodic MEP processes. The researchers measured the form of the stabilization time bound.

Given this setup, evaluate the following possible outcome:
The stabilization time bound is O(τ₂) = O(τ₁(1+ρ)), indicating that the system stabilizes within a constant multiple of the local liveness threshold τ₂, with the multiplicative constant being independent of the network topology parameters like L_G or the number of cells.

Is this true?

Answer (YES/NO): YES